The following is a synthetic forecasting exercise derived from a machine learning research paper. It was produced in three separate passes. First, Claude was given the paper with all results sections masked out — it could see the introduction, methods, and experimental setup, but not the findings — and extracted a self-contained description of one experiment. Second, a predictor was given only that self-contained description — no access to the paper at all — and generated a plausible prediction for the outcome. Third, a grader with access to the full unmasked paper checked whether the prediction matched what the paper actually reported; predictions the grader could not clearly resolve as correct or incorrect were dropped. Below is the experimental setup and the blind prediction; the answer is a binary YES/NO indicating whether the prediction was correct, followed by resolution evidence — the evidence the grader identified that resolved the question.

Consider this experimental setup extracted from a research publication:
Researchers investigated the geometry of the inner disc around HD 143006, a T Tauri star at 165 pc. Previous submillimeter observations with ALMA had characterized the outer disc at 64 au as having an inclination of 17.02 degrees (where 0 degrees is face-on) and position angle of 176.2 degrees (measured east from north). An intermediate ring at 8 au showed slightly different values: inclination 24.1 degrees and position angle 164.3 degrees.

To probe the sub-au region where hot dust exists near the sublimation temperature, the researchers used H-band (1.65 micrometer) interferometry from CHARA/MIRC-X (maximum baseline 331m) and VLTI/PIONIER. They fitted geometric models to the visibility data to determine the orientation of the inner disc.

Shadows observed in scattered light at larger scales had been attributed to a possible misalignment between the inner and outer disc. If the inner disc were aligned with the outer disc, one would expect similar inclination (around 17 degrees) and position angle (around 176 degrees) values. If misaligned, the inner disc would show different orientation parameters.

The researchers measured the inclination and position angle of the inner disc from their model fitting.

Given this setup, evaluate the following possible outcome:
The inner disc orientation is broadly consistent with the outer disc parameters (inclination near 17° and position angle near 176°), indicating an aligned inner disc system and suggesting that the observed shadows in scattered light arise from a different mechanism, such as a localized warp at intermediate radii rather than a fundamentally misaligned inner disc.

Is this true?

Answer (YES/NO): NO